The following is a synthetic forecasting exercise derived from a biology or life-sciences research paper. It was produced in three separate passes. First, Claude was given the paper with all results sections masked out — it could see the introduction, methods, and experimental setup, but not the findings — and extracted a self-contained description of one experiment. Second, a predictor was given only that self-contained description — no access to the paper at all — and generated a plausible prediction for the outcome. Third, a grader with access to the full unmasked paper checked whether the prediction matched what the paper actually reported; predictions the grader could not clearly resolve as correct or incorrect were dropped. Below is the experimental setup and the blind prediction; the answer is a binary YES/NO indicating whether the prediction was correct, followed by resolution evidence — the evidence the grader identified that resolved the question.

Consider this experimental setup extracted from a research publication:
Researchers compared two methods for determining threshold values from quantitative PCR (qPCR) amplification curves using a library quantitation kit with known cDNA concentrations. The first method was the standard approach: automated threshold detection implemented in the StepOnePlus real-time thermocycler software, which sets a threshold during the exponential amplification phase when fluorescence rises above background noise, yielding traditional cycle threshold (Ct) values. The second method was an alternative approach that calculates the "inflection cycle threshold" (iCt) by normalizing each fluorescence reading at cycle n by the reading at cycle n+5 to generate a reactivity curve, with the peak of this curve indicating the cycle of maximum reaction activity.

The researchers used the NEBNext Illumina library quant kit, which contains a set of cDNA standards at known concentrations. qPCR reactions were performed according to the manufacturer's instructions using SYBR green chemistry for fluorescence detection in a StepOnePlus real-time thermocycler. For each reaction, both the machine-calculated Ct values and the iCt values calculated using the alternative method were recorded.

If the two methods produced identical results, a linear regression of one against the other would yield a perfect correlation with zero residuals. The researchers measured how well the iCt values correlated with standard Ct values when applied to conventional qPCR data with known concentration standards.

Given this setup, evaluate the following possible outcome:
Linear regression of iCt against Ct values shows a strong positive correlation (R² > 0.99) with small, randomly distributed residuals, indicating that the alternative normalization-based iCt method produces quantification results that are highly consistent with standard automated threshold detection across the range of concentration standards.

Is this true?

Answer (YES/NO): YES